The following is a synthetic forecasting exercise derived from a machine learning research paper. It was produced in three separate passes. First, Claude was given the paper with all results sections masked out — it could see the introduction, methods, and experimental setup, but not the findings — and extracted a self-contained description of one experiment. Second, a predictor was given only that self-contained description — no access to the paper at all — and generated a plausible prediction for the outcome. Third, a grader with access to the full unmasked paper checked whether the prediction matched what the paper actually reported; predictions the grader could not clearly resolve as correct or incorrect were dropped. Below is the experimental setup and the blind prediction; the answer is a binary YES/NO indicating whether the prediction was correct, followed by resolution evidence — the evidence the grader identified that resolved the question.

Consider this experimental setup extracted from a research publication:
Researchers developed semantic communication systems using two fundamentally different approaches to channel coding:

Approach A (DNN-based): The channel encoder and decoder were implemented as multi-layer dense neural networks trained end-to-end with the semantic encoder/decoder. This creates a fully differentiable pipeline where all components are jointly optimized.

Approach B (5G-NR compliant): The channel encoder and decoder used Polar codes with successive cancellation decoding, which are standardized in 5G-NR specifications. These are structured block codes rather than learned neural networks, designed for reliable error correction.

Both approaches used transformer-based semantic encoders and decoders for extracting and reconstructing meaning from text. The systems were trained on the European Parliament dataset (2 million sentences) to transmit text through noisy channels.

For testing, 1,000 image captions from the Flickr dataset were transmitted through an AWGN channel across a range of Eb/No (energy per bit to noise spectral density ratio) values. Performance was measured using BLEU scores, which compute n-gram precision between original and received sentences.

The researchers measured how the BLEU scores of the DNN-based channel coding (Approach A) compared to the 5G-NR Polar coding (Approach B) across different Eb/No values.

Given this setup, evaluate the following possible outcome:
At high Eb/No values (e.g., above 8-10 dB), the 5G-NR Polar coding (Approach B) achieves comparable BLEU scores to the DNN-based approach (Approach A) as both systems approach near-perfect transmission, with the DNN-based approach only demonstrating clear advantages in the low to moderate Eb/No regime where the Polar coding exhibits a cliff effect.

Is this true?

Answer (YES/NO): NO